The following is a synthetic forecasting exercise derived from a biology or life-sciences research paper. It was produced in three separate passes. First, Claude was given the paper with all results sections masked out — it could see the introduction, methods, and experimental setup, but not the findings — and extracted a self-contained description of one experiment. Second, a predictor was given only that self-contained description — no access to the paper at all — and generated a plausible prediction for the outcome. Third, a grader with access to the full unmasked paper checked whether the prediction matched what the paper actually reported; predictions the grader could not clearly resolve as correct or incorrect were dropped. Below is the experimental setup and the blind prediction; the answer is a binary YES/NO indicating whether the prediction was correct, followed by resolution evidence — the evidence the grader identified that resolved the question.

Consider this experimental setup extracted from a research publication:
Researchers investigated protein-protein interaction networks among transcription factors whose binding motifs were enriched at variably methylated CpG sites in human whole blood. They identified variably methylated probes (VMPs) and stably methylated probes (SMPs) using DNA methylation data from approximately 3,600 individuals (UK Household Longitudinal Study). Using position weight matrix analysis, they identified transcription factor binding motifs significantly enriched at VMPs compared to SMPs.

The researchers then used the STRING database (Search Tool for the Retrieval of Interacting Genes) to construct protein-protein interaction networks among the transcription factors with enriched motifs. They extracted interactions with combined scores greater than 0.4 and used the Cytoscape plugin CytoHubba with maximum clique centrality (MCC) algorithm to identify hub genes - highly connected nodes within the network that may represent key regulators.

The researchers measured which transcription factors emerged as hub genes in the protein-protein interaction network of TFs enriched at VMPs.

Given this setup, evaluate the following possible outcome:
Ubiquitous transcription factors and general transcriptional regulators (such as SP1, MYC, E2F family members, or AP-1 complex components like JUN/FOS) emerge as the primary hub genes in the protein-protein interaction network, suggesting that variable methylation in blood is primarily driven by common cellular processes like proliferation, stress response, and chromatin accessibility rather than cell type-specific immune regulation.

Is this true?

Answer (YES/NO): NO